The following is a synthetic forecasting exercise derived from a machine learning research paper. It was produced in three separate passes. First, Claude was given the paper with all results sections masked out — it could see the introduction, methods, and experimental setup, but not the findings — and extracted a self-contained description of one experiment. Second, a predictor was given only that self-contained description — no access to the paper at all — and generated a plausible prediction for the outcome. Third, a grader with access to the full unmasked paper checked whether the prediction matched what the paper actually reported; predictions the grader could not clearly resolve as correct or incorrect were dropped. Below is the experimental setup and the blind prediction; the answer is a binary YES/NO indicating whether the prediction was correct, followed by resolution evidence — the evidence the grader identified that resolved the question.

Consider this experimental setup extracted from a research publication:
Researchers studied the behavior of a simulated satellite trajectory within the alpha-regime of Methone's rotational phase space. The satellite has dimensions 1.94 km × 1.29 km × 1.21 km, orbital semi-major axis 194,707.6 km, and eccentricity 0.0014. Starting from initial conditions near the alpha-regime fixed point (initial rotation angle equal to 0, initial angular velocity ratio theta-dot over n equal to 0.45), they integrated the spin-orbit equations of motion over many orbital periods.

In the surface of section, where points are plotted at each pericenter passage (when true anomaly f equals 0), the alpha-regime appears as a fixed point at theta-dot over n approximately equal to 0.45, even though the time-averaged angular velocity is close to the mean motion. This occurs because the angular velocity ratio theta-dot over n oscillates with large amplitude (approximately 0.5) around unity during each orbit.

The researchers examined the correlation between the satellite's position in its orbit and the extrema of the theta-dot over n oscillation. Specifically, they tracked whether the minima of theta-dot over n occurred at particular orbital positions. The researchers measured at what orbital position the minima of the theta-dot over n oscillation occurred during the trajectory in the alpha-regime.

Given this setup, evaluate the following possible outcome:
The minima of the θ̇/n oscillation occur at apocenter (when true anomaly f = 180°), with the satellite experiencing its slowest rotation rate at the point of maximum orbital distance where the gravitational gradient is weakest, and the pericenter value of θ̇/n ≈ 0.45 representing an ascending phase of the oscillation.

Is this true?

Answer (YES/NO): NO